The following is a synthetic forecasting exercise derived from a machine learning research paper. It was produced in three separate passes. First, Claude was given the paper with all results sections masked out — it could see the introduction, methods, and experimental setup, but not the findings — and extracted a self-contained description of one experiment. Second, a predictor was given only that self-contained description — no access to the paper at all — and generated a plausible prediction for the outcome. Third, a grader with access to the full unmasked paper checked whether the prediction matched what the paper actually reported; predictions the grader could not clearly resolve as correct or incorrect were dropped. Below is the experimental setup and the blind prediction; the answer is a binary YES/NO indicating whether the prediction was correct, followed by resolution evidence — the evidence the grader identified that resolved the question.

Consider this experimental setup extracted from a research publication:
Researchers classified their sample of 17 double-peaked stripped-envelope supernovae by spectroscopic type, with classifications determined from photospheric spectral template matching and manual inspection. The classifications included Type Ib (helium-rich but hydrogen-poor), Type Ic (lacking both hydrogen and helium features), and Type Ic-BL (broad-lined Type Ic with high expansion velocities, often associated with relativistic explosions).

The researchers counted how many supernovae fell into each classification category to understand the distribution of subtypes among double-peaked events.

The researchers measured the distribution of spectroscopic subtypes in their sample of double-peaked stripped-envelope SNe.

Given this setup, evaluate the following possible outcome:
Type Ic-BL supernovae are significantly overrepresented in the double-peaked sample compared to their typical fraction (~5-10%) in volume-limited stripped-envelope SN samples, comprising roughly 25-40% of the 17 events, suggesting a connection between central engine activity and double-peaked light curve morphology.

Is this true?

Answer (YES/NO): NO